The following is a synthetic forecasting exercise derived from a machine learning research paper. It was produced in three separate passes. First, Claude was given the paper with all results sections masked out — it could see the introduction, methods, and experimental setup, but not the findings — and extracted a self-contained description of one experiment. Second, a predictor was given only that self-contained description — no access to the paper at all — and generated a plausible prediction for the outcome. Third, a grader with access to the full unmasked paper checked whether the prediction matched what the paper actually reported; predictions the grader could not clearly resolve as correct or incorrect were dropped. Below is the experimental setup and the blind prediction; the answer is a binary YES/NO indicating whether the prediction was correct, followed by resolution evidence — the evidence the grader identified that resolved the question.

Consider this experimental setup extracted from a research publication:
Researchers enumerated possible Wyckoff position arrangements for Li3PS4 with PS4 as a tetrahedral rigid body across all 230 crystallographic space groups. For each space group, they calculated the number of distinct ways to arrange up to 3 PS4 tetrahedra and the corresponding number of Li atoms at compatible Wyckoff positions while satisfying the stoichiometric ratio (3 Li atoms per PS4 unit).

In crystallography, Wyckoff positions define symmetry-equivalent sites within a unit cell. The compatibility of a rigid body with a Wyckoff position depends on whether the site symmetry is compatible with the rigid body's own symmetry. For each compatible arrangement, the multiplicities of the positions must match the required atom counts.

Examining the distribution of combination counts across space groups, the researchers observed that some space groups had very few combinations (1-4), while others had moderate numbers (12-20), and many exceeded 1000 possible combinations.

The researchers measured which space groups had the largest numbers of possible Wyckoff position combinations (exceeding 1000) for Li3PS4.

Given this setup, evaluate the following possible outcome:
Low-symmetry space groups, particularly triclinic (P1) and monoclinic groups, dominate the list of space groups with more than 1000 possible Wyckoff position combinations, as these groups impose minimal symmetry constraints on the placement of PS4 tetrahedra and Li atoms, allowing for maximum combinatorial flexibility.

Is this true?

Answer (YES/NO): NO